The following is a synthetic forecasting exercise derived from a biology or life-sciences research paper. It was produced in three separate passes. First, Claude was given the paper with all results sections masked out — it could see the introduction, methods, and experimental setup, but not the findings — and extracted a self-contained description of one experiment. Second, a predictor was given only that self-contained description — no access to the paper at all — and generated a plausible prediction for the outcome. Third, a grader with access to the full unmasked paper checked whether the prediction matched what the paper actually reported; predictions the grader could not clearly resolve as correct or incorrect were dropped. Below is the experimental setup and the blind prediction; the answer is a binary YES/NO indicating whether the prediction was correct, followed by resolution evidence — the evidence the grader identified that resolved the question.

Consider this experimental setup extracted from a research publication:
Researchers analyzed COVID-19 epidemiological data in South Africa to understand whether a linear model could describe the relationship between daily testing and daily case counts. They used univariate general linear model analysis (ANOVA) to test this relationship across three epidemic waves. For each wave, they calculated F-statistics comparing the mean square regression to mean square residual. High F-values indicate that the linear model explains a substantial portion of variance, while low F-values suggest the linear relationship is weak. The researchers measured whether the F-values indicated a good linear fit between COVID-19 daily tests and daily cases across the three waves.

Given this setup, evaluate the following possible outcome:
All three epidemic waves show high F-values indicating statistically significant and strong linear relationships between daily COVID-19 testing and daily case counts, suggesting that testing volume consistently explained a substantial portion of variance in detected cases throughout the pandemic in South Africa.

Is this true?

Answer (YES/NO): YES